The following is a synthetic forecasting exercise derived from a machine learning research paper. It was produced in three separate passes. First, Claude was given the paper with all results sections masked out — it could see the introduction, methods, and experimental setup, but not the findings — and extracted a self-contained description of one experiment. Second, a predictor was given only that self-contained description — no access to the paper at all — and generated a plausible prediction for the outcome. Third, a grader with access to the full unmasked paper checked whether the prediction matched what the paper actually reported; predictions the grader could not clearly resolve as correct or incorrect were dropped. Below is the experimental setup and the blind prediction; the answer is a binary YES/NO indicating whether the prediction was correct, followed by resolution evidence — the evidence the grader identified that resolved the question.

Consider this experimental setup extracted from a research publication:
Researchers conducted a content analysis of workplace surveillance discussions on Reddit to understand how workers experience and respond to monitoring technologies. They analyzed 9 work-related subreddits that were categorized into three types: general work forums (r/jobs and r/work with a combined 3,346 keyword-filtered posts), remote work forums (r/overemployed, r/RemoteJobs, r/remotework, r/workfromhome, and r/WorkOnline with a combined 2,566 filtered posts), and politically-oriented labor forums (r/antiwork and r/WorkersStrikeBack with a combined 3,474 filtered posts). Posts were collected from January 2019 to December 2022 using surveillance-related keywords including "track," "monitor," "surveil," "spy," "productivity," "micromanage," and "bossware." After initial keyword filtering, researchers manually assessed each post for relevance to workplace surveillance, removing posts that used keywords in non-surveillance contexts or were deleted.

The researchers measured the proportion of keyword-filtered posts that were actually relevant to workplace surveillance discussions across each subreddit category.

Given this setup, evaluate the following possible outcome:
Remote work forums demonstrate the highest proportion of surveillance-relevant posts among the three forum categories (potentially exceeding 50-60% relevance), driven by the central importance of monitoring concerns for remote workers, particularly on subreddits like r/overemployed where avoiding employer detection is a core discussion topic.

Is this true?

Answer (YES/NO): NO